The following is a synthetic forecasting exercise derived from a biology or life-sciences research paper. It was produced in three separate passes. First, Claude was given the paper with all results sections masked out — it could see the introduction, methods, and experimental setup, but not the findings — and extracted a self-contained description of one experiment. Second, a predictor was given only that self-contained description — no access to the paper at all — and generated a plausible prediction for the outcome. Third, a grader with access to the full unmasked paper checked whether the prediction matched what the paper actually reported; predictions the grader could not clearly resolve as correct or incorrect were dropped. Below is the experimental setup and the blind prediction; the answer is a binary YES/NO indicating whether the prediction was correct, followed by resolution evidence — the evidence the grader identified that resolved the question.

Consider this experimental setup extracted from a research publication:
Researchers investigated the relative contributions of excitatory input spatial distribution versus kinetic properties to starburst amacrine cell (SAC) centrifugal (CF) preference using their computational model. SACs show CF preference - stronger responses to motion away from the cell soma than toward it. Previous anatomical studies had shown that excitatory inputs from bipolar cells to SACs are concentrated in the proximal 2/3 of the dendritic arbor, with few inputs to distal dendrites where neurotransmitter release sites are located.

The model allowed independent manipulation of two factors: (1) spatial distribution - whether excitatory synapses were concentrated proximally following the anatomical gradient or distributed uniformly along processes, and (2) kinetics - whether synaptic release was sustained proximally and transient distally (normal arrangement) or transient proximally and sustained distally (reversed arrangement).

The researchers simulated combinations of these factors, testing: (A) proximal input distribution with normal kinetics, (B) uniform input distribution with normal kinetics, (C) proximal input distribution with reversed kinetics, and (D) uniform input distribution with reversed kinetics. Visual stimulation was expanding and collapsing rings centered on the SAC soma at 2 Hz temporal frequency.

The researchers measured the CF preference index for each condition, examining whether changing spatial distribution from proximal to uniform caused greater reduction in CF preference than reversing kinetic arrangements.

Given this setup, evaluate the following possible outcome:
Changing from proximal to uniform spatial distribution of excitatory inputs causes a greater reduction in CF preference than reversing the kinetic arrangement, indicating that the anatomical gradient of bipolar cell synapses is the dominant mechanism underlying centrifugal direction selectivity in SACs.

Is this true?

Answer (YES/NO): NO